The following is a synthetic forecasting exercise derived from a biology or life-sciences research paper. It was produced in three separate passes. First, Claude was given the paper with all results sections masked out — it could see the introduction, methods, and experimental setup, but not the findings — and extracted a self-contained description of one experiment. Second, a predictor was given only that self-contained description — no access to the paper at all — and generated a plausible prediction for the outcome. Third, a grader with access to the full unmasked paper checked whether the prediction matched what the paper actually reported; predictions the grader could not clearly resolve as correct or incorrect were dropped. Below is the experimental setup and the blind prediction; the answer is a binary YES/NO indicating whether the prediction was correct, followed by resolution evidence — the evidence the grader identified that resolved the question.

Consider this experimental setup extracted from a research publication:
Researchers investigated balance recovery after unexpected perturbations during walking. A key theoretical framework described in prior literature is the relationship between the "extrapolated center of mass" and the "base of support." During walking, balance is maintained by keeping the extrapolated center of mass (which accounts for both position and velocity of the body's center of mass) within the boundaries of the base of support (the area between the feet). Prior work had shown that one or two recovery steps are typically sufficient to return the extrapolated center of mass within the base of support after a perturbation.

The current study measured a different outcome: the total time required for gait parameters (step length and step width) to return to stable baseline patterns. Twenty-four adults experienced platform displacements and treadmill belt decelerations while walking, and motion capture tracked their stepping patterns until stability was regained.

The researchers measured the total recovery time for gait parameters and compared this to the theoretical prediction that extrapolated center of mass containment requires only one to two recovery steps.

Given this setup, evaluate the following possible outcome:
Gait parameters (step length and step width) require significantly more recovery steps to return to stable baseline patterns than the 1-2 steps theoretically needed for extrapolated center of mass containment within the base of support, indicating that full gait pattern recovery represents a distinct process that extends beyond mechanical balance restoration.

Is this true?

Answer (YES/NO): YES